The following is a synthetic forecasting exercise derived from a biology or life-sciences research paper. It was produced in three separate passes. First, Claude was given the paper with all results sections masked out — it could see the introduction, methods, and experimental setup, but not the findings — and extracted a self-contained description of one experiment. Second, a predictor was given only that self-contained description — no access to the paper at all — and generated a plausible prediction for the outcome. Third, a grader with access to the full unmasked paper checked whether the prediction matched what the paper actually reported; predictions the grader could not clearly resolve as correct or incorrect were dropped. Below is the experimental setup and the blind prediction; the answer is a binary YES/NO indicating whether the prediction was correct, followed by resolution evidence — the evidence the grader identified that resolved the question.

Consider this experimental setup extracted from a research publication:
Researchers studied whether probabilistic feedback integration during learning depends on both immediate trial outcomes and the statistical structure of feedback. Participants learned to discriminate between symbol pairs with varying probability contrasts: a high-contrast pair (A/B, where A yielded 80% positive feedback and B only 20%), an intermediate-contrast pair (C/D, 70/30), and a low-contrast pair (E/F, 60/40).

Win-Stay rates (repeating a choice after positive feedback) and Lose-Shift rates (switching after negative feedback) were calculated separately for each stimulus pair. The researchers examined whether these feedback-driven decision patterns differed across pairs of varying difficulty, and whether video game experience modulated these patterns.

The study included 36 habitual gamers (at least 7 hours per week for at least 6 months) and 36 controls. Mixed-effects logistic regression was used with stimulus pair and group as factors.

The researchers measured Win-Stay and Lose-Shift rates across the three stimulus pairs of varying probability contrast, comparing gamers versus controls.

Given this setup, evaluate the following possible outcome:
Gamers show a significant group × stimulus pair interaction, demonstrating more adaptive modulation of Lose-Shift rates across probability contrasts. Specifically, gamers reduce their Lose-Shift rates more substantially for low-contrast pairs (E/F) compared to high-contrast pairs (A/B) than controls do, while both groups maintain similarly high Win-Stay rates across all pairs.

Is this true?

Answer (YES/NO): NO